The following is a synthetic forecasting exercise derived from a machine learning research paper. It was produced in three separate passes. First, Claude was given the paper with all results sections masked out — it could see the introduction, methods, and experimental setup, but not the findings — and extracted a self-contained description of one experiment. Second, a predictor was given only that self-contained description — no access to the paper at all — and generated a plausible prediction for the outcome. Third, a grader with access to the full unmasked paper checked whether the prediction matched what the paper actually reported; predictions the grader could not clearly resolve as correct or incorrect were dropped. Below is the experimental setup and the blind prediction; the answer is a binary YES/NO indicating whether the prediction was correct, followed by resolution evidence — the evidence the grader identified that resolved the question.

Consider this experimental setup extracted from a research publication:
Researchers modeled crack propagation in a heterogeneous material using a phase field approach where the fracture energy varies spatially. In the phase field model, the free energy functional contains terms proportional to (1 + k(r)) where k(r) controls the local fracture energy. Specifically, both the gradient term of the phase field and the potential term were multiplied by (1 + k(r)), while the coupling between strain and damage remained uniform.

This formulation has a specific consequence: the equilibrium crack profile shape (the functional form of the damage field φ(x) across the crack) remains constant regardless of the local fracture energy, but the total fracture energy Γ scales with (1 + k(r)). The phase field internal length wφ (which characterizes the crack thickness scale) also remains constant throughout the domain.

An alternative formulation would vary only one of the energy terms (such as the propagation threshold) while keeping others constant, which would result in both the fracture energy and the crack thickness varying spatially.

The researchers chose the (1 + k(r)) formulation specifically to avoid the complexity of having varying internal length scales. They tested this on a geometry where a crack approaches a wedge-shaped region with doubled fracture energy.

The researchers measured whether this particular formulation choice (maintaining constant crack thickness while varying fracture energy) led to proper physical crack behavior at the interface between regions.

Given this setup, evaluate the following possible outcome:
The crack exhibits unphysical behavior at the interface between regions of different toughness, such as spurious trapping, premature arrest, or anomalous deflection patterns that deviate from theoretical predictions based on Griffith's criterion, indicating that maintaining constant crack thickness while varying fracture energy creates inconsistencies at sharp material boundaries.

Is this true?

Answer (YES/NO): YES